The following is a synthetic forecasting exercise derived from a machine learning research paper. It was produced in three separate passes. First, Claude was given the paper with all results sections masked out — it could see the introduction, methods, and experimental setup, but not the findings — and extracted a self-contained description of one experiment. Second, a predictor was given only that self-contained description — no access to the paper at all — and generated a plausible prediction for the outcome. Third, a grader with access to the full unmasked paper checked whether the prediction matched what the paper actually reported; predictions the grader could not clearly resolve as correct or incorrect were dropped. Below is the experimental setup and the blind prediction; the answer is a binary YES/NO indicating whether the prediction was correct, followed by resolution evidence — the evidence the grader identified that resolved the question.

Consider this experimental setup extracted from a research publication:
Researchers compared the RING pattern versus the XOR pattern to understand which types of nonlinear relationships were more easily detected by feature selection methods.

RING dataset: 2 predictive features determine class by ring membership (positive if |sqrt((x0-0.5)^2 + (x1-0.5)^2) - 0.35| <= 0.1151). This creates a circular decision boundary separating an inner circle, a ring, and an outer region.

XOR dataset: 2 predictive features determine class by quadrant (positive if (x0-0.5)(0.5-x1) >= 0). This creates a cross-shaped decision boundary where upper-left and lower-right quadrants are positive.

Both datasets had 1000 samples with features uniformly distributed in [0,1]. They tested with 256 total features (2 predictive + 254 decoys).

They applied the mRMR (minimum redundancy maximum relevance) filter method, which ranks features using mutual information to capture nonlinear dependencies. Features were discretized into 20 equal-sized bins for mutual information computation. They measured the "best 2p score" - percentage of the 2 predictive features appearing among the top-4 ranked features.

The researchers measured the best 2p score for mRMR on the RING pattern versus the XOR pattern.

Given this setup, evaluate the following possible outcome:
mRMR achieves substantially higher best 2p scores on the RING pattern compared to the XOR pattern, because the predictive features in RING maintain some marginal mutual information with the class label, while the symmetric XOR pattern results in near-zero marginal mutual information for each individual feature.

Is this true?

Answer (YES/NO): YES